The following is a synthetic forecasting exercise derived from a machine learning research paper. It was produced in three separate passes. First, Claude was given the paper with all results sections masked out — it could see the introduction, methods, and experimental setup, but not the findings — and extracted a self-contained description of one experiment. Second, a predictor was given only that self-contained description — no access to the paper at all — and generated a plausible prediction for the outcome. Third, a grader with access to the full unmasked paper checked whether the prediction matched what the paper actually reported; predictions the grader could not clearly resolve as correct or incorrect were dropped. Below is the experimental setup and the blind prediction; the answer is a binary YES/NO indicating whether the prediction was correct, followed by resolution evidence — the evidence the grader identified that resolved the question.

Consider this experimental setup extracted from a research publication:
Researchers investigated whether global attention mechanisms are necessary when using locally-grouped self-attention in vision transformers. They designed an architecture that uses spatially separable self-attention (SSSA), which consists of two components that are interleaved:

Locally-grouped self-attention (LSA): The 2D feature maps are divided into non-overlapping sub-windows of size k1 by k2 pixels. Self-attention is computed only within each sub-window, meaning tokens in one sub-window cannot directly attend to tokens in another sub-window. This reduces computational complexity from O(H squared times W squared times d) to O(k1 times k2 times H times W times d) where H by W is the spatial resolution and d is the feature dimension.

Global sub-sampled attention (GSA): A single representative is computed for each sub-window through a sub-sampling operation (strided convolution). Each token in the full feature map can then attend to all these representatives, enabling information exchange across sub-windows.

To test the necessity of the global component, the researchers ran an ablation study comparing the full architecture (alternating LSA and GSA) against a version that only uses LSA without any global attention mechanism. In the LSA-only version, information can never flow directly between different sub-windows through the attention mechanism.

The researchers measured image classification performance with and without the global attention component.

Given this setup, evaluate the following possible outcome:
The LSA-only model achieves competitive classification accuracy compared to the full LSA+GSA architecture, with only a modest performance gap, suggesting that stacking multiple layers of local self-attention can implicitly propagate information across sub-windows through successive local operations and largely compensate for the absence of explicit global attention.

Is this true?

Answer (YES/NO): NO